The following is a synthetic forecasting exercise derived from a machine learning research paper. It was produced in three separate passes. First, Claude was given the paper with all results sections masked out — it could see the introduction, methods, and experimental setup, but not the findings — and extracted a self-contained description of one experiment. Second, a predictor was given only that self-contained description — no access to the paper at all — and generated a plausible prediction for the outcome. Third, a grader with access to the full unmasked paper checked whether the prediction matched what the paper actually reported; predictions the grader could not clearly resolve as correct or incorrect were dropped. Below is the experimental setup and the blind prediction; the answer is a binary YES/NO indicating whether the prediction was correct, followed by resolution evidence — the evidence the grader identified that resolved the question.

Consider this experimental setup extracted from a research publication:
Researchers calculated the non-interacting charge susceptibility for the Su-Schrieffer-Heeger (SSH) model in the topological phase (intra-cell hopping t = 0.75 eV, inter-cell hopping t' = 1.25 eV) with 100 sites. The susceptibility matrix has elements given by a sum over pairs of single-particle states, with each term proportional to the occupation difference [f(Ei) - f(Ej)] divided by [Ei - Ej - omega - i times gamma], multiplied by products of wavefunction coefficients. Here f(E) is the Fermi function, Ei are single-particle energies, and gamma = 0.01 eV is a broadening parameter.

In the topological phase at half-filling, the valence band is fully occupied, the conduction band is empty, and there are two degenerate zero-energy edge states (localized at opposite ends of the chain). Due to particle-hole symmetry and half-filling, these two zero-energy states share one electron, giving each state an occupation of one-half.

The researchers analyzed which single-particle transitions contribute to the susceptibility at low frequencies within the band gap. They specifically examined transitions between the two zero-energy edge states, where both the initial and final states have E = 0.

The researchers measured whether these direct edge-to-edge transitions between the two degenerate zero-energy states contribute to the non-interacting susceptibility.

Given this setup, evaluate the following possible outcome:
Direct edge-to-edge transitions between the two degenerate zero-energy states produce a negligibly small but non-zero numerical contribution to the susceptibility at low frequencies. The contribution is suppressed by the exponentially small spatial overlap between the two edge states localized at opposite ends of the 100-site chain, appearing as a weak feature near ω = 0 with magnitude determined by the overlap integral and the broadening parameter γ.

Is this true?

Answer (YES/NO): NO